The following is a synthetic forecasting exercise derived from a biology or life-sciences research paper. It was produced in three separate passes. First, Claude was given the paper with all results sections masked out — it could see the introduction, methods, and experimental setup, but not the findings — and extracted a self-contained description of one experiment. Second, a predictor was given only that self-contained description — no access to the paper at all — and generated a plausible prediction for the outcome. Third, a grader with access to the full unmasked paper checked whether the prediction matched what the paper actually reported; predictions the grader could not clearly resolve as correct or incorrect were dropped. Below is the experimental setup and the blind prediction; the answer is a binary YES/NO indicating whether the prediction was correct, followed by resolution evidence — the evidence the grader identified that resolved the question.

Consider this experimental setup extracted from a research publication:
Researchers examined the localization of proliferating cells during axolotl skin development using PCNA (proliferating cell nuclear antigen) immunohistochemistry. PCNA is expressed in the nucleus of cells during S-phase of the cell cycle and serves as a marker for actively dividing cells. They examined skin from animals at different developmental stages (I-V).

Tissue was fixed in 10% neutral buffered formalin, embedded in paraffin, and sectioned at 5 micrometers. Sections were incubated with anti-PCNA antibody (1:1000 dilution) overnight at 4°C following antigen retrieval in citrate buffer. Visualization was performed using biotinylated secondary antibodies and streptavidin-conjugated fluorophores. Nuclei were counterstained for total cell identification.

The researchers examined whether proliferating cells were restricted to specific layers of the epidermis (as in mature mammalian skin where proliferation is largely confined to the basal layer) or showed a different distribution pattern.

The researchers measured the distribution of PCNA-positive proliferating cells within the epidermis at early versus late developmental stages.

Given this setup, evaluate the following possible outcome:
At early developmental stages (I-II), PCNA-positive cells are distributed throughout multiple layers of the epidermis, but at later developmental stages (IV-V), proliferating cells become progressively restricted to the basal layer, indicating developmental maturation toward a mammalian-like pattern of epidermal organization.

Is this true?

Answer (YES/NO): NO